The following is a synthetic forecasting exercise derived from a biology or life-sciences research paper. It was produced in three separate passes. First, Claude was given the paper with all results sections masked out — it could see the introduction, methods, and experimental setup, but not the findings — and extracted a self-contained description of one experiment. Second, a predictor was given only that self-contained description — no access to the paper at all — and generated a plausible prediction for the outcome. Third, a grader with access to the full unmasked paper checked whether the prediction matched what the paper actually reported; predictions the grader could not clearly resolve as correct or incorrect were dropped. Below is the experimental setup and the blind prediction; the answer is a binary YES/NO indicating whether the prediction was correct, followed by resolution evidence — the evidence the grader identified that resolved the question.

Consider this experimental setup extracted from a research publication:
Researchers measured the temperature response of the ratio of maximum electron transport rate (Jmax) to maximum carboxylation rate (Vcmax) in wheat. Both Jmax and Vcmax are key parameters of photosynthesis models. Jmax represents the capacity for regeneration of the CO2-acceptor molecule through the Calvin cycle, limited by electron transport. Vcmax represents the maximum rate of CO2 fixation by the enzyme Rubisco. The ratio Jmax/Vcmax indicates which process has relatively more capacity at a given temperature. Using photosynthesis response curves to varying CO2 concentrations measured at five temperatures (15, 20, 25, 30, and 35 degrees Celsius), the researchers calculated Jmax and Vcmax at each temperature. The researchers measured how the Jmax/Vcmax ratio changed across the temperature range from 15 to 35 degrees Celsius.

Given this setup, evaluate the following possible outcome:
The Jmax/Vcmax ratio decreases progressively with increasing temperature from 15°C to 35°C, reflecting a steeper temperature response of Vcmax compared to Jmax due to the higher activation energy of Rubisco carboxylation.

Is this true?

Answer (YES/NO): YES